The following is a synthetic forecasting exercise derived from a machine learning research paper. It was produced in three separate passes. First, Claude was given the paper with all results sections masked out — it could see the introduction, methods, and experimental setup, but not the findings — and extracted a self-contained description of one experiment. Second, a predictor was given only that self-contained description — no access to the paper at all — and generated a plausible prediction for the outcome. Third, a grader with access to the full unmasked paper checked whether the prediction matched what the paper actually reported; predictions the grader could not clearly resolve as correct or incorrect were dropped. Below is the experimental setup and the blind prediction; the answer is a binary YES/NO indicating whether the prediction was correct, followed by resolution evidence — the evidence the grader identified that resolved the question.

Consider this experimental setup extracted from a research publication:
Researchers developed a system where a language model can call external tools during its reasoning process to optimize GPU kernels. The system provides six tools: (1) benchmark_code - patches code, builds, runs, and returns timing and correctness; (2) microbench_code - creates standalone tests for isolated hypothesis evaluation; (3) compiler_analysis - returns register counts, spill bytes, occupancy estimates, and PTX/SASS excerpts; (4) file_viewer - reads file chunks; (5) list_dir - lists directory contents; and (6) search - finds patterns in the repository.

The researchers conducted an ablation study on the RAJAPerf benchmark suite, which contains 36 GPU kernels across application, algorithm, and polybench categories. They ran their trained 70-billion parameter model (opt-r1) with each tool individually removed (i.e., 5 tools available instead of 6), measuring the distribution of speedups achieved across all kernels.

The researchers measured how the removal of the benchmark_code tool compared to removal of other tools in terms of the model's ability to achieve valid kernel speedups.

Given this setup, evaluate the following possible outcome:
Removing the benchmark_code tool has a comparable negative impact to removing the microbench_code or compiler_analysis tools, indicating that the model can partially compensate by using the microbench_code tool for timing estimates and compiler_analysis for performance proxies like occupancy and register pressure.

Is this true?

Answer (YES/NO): NO